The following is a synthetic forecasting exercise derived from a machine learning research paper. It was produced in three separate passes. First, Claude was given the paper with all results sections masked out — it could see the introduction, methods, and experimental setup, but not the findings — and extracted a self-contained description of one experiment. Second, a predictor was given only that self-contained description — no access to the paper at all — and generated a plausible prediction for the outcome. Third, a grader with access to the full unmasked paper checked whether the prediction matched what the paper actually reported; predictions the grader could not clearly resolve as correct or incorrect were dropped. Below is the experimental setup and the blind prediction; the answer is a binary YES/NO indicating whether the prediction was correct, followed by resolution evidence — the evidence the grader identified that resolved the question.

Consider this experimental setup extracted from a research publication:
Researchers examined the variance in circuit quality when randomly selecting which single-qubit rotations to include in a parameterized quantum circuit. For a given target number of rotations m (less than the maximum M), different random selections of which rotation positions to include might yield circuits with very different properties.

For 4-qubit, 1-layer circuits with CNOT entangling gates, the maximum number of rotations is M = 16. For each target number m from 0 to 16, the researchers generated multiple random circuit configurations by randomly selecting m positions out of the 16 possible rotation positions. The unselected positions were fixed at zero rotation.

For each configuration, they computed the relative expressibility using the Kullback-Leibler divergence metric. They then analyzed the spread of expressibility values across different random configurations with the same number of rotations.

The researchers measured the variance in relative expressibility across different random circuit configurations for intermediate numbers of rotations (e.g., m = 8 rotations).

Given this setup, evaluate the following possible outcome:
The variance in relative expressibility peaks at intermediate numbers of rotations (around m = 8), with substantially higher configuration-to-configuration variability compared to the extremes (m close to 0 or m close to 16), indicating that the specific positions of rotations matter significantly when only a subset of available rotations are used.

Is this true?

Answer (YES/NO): NO